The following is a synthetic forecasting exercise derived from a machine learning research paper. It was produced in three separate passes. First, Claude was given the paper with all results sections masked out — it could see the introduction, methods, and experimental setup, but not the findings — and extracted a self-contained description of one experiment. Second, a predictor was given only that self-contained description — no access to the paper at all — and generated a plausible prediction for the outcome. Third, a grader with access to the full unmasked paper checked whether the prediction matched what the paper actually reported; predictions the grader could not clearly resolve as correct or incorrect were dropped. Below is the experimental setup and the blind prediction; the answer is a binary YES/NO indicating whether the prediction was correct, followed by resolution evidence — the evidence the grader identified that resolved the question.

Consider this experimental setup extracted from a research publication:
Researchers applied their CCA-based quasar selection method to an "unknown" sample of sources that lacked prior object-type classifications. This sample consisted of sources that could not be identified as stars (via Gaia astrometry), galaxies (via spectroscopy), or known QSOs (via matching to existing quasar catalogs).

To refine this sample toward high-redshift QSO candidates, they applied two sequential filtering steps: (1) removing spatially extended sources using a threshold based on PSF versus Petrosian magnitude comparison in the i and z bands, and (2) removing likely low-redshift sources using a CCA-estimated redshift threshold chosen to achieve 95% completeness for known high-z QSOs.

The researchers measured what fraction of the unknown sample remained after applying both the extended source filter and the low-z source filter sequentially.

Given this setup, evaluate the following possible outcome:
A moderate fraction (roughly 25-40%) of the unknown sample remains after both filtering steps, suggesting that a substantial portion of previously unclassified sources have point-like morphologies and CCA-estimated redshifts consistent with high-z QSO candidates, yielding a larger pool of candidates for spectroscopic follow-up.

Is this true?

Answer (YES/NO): NO